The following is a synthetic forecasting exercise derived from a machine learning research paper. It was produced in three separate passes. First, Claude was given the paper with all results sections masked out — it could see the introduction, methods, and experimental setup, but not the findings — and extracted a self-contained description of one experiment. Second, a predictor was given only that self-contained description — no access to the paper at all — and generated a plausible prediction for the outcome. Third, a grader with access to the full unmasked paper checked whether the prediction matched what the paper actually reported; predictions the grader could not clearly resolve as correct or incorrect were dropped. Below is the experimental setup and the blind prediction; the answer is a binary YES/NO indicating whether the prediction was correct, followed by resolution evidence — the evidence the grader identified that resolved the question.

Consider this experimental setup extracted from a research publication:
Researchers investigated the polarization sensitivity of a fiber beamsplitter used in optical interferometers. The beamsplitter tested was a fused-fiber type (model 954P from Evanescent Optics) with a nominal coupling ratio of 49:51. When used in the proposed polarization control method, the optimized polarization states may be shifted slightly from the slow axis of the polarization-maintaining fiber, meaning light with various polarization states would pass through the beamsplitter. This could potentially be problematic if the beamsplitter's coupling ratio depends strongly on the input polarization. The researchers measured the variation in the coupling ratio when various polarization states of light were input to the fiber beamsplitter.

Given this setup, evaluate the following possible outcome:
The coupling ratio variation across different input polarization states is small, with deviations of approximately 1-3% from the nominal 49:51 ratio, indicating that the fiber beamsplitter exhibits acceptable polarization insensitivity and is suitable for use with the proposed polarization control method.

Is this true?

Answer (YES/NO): NO